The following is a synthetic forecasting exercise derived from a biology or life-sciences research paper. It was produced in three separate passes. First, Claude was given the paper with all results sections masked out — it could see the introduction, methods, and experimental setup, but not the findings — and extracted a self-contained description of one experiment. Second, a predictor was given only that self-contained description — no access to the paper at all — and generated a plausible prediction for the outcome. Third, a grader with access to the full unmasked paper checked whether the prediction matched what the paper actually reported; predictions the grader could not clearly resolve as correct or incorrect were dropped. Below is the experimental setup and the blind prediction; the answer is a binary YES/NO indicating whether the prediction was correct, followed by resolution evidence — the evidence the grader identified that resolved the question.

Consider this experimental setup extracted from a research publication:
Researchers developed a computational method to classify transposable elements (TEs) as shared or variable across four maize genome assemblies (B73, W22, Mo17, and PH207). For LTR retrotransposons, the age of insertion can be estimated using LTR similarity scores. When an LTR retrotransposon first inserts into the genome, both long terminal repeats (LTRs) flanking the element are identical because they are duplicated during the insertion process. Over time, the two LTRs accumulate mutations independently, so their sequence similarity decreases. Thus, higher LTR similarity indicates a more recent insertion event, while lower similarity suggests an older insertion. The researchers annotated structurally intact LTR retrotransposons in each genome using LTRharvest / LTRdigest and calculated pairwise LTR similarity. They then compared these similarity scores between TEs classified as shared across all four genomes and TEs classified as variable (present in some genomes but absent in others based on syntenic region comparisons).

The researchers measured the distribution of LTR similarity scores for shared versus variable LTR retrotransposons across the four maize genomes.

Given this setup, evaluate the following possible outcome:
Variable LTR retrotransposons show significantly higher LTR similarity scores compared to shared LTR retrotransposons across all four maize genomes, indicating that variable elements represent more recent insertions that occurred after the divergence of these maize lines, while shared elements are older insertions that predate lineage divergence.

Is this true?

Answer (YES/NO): NO